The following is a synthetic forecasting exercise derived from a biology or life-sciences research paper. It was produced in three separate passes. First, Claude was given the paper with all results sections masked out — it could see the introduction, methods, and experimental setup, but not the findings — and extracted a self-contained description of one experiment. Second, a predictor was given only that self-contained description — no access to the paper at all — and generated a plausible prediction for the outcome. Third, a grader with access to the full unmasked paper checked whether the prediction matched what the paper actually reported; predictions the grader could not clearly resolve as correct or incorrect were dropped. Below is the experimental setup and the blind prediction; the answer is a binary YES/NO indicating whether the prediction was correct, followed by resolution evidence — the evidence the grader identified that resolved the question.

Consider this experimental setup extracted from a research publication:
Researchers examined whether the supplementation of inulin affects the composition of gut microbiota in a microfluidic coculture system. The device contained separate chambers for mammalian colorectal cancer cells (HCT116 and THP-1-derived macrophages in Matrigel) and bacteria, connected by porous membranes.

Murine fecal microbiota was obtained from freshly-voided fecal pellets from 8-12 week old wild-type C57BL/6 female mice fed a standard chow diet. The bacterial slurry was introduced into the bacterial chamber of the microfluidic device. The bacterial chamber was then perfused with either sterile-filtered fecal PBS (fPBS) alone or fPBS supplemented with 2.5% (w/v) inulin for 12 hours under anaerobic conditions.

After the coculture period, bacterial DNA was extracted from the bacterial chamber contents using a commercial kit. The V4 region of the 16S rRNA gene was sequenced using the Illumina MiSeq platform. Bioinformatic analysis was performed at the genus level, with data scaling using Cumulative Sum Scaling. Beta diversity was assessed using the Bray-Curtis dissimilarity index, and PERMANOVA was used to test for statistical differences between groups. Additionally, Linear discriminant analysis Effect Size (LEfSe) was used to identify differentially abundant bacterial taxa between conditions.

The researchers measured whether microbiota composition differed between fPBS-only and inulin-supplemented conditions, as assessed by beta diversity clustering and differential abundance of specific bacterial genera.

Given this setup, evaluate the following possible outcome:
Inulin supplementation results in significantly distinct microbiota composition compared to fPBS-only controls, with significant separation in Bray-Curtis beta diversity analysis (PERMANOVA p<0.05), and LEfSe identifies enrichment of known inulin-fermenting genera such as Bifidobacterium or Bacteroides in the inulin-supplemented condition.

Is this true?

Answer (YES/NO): NO